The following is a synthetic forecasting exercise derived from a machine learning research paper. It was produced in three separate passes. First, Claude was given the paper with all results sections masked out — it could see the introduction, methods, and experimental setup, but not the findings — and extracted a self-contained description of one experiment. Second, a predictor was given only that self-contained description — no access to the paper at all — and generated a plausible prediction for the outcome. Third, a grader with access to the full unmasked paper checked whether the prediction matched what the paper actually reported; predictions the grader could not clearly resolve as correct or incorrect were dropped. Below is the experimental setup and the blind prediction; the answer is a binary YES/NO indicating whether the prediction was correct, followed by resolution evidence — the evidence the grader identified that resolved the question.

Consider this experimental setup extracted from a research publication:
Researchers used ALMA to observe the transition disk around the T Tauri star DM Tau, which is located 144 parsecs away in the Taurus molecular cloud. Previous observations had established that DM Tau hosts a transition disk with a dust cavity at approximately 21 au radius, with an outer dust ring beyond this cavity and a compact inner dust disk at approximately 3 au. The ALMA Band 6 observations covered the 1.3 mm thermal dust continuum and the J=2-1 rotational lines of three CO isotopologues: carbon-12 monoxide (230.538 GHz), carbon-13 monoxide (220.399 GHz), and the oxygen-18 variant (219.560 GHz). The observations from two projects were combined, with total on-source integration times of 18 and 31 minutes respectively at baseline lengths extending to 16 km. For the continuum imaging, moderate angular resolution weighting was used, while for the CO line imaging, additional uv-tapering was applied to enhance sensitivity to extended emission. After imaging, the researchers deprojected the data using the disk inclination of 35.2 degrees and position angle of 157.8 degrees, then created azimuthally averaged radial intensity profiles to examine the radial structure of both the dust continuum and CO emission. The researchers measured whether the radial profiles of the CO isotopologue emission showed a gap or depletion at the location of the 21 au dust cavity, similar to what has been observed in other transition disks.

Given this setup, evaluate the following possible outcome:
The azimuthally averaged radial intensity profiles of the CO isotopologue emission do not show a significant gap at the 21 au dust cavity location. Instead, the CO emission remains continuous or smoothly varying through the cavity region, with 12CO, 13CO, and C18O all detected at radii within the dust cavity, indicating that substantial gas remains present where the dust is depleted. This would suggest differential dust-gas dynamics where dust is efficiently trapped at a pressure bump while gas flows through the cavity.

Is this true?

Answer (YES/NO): YES